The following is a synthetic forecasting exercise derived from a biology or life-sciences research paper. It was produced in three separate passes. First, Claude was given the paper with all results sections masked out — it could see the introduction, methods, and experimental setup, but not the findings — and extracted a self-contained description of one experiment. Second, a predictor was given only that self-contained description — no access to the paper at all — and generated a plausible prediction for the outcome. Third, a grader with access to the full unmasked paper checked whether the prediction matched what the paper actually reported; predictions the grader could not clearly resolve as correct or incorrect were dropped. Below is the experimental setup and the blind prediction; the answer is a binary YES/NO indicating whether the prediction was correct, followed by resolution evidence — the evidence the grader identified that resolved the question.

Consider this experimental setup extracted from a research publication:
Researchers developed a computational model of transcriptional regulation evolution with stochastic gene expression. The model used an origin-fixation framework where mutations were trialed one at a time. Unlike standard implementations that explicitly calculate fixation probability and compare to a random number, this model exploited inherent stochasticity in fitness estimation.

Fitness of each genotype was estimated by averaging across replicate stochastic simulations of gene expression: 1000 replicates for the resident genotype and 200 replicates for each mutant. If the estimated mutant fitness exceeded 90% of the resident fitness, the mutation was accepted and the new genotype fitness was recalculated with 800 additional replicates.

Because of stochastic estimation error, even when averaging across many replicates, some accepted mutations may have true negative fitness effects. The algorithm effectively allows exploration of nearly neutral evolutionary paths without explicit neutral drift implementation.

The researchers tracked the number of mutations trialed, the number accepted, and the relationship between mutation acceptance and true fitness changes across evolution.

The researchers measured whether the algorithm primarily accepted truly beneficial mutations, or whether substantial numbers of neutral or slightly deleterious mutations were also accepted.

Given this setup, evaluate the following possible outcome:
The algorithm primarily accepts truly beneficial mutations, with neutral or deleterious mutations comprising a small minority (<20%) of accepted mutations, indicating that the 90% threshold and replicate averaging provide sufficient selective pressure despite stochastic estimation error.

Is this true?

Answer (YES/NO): NO